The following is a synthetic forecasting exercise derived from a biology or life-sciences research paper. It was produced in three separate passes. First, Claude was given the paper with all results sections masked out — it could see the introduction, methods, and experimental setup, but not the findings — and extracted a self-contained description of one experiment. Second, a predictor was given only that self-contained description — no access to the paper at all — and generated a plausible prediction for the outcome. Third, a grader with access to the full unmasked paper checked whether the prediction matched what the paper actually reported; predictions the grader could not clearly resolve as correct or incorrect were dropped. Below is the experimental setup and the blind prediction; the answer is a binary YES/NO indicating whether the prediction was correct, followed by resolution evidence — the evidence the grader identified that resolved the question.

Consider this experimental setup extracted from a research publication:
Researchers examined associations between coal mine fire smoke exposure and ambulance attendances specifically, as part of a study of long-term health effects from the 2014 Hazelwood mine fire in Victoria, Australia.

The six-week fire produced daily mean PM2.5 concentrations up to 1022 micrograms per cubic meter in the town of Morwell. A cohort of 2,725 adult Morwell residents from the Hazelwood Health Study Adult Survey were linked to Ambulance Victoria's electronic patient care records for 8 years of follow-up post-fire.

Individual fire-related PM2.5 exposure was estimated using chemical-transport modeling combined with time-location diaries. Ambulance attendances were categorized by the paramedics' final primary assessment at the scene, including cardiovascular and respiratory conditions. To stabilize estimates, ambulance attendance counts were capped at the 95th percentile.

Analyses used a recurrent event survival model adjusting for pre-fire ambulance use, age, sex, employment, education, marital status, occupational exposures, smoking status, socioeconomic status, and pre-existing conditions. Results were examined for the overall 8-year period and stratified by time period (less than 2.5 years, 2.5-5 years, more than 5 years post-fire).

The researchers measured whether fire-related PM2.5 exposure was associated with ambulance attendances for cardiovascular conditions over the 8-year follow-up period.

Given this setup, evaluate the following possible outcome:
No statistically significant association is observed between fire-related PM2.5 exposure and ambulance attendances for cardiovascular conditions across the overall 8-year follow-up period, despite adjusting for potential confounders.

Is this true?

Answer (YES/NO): YES